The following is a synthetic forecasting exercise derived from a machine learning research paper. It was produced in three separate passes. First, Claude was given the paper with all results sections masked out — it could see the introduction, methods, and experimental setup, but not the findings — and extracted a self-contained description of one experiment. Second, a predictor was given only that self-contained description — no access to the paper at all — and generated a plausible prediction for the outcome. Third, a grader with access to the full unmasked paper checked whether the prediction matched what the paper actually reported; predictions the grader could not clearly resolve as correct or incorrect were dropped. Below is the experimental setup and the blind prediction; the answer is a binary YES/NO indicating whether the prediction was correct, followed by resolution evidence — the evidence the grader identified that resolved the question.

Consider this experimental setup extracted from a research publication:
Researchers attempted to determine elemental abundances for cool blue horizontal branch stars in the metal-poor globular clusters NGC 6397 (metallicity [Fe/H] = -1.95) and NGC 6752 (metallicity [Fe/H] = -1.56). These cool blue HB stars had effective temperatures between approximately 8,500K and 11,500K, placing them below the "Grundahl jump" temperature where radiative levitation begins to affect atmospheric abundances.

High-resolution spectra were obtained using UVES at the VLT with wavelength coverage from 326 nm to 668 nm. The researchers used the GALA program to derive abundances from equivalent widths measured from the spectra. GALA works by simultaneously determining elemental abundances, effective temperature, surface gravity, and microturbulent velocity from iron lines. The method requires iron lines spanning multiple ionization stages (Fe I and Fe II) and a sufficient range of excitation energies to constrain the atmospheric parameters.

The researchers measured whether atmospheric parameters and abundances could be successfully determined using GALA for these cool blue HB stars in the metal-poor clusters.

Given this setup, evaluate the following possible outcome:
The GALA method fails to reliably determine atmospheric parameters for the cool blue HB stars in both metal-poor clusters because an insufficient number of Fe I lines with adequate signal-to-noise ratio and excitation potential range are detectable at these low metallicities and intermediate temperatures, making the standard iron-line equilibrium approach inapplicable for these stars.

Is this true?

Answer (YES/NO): YES